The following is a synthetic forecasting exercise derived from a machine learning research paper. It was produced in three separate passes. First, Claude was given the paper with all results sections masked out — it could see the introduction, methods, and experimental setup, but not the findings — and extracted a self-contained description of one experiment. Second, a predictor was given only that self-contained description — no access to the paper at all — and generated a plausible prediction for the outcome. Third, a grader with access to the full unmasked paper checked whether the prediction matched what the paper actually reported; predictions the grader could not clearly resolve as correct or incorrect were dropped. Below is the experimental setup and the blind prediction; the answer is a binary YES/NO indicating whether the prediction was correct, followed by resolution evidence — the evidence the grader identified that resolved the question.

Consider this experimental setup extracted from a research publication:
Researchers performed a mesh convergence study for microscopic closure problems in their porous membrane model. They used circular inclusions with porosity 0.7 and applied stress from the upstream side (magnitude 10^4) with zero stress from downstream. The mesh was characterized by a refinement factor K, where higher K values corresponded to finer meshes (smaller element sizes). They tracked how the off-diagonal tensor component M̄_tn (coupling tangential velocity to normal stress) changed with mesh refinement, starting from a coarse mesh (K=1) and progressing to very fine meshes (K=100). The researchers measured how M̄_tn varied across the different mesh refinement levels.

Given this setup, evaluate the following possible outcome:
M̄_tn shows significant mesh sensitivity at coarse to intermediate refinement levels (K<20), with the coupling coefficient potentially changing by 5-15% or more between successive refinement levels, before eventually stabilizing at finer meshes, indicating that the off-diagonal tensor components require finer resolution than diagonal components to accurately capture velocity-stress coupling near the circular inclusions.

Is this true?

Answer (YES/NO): NO